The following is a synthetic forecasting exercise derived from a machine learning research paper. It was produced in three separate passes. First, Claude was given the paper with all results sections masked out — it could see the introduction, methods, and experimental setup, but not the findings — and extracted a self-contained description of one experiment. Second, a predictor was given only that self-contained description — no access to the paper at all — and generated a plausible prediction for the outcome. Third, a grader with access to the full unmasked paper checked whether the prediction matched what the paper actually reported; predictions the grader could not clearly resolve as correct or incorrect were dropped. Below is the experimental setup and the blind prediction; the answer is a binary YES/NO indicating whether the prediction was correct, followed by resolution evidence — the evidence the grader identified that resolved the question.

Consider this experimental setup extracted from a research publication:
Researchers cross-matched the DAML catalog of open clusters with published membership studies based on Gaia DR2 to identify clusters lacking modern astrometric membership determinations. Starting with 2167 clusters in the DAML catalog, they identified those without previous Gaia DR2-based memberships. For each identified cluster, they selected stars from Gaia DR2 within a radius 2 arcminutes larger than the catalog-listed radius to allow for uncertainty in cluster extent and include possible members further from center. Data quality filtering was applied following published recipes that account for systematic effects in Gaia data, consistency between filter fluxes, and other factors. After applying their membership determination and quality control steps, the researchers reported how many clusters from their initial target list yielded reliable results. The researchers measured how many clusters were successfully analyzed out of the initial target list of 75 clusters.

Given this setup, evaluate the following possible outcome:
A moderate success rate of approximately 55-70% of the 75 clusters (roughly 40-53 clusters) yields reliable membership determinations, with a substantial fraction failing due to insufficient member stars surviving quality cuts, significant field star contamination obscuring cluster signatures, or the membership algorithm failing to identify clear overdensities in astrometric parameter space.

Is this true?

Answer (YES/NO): YES